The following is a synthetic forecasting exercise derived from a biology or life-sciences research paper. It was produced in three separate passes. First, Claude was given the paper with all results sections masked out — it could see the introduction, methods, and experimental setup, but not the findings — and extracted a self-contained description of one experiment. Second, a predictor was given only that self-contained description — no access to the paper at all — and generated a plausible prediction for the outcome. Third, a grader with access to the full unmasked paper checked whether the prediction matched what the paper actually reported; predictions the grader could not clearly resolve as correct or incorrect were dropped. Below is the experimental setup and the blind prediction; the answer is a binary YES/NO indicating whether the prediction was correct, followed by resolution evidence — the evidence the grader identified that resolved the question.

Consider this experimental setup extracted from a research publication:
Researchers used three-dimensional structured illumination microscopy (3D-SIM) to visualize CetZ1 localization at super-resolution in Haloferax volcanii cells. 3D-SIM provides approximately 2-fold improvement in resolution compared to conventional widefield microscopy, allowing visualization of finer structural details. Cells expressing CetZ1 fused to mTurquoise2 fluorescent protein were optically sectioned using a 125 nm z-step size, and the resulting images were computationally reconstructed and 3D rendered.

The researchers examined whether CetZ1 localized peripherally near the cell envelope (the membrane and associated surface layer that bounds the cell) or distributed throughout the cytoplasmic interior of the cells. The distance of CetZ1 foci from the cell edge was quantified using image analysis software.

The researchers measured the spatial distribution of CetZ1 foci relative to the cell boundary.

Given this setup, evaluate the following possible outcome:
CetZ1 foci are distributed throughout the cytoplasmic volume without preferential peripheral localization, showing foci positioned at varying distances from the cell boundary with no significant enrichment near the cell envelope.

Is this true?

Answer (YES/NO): NO